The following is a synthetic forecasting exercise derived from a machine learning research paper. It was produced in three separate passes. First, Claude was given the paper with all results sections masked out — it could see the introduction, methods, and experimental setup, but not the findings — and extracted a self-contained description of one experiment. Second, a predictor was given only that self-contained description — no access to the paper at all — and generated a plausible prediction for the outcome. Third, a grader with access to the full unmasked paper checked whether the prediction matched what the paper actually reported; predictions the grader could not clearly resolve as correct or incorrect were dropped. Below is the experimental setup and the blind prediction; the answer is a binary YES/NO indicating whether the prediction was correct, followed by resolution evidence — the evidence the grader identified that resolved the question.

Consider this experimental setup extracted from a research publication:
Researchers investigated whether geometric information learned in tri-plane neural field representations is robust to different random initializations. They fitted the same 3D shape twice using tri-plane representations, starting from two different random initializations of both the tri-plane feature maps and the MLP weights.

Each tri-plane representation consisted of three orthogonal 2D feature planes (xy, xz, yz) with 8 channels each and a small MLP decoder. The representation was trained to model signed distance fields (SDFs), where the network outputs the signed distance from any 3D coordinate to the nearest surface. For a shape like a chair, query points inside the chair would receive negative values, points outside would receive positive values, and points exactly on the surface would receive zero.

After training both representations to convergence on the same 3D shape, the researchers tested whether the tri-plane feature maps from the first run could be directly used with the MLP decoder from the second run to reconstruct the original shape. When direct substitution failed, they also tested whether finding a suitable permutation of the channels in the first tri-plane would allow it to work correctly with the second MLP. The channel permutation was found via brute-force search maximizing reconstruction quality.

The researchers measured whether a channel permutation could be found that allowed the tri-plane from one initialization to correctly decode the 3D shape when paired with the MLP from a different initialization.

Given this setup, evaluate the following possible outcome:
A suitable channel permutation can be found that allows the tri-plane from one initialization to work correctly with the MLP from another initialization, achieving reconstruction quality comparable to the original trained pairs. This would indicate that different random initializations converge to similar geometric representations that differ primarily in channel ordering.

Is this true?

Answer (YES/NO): YES